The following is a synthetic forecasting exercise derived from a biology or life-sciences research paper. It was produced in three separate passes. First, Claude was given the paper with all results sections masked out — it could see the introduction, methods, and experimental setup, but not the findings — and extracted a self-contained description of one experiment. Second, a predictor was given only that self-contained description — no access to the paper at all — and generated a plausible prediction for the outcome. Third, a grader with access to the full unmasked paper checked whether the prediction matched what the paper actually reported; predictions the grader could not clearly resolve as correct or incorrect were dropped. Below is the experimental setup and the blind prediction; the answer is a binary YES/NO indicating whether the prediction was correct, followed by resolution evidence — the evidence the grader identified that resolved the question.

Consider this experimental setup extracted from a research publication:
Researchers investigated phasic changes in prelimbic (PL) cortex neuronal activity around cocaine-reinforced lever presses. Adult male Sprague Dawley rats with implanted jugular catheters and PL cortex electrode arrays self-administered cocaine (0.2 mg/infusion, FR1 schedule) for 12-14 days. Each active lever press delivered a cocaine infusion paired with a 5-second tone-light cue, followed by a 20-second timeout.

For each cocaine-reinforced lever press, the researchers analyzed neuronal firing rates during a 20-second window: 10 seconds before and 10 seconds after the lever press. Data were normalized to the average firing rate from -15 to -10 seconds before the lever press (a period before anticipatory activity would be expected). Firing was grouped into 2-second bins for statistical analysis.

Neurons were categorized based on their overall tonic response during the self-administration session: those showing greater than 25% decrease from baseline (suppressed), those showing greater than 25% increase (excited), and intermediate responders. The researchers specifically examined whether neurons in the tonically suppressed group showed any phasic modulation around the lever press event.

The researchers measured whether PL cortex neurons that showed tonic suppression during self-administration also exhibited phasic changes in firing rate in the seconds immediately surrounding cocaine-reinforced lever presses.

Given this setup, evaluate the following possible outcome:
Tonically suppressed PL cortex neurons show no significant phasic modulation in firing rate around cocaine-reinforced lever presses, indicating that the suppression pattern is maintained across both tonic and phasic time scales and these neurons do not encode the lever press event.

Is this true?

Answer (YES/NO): NO